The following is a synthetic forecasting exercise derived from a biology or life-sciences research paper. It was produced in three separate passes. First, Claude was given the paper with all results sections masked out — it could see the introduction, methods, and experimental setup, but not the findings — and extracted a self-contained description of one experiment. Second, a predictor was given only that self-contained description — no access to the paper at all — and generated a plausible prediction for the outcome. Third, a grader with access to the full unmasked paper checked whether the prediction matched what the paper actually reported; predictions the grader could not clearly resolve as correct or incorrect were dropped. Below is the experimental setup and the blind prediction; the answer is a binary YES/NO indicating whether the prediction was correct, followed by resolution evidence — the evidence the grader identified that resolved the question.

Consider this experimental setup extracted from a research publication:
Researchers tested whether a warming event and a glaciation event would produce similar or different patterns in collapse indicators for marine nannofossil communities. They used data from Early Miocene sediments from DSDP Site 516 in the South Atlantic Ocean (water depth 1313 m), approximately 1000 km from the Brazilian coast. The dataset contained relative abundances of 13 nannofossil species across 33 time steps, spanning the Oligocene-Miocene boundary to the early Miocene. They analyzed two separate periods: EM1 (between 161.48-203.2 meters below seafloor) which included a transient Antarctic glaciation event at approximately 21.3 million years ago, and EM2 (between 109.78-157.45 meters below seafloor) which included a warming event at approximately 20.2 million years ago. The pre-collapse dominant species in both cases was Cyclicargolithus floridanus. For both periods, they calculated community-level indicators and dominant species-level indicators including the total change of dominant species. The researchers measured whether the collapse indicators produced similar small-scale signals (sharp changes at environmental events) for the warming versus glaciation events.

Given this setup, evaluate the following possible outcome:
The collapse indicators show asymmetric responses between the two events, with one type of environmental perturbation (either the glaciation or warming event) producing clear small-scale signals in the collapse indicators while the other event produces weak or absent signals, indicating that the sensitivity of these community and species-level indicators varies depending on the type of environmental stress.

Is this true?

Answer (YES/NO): NO